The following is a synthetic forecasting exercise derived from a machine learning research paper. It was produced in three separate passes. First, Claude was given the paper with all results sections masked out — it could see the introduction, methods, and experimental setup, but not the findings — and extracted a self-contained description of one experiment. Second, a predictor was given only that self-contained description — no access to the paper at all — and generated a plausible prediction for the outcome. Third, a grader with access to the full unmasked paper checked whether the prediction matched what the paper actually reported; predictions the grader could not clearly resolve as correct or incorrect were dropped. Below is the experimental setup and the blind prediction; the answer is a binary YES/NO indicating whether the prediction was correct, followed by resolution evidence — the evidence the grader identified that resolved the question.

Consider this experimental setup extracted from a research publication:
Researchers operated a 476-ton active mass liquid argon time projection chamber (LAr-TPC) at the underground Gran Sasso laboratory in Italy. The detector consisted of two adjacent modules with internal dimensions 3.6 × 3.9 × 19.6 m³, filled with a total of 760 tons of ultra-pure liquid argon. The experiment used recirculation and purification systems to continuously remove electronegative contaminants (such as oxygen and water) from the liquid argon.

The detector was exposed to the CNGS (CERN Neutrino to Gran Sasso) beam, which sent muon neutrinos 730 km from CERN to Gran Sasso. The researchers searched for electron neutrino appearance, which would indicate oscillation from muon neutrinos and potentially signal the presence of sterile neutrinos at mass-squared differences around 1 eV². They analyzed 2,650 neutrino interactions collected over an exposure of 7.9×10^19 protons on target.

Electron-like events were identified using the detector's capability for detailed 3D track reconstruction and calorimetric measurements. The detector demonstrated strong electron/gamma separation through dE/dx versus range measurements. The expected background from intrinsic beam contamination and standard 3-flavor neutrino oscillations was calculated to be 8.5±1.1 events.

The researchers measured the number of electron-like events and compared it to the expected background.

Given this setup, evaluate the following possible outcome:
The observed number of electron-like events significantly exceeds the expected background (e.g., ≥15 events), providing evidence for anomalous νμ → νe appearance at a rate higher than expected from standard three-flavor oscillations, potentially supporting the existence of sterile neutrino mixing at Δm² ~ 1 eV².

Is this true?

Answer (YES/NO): NO